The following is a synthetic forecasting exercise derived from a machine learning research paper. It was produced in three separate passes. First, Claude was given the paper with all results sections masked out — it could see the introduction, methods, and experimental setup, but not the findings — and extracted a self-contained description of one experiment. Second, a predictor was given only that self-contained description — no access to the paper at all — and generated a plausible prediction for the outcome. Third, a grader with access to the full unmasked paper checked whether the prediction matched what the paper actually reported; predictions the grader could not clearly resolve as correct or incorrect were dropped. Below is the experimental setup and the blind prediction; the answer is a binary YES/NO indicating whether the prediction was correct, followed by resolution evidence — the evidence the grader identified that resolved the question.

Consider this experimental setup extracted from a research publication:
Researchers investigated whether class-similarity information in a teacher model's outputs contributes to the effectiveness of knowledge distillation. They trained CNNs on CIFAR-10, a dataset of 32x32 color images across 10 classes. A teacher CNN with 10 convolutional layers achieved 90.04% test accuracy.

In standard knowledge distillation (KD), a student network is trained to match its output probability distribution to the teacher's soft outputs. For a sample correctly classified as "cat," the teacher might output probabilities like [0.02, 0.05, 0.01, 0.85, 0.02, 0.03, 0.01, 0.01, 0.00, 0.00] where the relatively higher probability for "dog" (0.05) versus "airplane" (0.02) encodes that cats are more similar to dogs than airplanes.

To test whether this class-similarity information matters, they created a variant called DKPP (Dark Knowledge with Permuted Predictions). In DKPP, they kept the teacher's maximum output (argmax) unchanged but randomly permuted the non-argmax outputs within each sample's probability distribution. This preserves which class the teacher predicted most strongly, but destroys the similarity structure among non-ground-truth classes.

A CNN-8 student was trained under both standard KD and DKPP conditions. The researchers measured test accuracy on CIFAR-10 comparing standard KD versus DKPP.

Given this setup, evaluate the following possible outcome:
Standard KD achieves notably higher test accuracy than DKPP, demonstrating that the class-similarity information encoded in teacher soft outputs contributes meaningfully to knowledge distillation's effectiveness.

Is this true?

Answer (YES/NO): YES